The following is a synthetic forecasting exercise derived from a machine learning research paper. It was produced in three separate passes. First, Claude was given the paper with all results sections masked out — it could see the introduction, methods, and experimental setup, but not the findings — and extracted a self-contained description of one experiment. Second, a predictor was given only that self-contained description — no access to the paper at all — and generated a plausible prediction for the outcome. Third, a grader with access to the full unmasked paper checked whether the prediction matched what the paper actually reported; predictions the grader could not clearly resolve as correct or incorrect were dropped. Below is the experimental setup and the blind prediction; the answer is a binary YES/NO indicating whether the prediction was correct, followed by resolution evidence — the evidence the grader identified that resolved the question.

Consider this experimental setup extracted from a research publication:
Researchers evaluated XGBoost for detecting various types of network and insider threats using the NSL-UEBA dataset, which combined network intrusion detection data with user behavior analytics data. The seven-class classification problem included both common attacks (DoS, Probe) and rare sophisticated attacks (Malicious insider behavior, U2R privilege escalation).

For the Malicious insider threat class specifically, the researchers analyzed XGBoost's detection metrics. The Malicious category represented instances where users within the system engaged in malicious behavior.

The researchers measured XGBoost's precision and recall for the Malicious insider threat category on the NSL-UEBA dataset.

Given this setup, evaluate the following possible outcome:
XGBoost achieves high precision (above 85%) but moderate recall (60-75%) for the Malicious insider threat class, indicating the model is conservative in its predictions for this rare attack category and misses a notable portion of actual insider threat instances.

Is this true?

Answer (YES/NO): NO